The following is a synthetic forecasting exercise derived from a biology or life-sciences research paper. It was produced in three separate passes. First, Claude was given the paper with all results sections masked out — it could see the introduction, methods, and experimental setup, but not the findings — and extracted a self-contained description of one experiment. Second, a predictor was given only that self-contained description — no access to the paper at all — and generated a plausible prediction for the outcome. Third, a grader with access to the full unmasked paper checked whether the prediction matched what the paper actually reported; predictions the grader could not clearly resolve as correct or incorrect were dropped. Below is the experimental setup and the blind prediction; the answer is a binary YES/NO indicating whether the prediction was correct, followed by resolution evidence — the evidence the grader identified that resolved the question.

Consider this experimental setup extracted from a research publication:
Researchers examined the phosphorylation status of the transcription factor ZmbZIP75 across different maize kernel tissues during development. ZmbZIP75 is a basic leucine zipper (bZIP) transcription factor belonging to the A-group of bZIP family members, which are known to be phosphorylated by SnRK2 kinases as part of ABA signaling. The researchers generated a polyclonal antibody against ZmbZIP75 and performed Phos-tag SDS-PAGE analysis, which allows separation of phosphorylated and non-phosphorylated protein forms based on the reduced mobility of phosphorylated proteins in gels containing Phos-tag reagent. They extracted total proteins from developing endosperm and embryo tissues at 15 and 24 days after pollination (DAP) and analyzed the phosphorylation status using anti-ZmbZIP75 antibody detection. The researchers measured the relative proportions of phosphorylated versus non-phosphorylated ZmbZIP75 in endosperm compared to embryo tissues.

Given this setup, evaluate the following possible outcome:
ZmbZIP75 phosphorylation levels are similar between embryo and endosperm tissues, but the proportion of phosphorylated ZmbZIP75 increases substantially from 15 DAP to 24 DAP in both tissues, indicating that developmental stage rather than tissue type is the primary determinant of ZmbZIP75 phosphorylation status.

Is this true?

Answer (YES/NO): NO